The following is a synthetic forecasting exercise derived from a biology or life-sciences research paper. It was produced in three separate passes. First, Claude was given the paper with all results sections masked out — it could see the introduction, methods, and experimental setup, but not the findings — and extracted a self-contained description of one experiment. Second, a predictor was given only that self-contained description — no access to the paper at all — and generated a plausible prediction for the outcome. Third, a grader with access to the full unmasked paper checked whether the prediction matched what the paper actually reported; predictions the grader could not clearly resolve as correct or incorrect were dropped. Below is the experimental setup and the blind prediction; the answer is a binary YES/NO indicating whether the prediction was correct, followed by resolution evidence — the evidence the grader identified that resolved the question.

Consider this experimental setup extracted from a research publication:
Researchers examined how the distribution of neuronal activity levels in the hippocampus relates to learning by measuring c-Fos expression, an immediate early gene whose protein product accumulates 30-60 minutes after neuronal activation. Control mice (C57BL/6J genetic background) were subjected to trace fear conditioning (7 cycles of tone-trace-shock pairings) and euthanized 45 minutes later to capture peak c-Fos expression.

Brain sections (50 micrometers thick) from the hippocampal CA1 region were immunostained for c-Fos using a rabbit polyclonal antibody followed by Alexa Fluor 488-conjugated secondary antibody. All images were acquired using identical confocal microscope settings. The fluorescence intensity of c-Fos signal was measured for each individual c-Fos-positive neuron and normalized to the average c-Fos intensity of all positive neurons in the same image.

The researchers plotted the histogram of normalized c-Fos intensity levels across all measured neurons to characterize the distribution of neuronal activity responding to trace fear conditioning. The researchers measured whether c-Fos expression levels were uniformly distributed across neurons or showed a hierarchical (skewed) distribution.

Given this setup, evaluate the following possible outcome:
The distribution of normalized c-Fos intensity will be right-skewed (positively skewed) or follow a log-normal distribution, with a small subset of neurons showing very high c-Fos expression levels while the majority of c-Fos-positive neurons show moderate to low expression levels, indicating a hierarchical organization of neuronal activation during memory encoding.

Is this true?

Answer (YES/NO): YES